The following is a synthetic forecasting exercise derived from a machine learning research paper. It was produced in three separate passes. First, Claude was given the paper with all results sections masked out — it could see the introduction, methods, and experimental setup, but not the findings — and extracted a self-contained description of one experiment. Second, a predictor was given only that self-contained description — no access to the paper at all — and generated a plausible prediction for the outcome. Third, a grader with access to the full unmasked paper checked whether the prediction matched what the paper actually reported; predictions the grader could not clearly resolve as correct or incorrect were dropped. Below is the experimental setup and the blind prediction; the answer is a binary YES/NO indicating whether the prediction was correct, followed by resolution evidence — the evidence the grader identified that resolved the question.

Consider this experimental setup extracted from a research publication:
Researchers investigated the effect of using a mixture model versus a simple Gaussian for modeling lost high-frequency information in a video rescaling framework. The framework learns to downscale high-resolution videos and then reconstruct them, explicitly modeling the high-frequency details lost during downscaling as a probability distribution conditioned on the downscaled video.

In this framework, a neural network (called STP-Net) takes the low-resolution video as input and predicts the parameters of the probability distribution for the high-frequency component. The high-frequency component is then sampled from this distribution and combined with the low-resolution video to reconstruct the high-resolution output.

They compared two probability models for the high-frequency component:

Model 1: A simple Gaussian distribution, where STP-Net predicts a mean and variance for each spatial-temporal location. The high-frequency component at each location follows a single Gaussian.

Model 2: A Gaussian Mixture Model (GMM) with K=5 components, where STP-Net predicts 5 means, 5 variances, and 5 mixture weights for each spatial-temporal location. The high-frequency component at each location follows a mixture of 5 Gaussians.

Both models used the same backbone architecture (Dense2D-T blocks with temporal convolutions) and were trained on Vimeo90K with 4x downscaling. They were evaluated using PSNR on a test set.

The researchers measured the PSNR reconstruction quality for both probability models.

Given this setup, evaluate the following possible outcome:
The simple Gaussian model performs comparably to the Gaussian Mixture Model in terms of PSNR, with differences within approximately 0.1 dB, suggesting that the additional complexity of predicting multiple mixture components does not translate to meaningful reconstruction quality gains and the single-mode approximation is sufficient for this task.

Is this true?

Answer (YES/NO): NO